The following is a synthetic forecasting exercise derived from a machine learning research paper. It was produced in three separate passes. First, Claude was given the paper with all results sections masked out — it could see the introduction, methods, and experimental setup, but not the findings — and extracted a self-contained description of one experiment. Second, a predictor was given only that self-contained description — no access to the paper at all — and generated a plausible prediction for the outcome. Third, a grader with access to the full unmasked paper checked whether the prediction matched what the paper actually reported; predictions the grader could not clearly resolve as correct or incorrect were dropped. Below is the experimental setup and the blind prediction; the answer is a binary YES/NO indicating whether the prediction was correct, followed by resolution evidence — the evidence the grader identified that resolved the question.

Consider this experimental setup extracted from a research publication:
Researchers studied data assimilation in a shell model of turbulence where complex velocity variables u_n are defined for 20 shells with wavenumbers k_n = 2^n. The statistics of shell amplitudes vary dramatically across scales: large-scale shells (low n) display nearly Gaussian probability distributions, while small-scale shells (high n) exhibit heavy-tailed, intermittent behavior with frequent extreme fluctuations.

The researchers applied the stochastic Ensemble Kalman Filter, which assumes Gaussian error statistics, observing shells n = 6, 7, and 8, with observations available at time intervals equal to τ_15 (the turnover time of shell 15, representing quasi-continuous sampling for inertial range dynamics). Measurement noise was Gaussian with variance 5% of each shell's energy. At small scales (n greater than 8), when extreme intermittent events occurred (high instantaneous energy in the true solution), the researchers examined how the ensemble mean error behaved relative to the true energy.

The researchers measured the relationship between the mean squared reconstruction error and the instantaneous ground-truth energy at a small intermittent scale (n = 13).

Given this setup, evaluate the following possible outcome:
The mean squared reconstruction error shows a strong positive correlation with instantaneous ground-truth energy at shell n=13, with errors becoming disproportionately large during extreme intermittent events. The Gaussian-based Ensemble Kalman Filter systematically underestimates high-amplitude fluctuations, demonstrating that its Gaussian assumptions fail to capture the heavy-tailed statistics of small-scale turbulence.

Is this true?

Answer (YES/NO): NO